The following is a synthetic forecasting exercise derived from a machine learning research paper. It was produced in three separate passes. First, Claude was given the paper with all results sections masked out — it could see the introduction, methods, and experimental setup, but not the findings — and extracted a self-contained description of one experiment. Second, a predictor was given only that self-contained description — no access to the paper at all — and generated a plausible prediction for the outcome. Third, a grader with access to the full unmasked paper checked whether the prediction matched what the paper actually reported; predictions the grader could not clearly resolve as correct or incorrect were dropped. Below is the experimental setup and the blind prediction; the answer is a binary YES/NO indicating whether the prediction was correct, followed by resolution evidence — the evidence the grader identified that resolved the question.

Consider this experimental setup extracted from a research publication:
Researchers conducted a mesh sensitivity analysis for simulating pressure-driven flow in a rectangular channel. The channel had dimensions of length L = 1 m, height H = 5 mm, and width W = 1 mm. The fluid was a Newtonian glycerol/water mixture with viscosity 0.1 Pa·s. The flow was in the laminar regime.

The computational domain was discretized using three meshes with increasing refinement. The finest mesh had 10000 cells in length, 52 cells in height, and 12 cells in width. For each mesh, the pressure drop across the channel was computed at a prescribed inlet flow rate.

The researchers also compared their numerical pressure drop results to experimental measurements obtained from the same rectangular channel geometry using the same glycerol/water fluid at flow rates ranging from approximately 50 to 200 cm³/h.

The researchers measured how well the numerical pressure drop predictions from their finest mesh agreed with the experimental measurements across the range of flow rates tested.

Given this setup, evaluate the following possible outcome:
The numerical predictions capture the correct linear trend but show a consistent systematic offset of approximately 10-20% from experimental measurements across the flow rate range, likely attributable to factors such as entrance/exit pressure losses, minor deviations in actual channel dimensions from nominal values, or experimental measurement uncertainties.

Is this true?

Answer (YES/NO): NO